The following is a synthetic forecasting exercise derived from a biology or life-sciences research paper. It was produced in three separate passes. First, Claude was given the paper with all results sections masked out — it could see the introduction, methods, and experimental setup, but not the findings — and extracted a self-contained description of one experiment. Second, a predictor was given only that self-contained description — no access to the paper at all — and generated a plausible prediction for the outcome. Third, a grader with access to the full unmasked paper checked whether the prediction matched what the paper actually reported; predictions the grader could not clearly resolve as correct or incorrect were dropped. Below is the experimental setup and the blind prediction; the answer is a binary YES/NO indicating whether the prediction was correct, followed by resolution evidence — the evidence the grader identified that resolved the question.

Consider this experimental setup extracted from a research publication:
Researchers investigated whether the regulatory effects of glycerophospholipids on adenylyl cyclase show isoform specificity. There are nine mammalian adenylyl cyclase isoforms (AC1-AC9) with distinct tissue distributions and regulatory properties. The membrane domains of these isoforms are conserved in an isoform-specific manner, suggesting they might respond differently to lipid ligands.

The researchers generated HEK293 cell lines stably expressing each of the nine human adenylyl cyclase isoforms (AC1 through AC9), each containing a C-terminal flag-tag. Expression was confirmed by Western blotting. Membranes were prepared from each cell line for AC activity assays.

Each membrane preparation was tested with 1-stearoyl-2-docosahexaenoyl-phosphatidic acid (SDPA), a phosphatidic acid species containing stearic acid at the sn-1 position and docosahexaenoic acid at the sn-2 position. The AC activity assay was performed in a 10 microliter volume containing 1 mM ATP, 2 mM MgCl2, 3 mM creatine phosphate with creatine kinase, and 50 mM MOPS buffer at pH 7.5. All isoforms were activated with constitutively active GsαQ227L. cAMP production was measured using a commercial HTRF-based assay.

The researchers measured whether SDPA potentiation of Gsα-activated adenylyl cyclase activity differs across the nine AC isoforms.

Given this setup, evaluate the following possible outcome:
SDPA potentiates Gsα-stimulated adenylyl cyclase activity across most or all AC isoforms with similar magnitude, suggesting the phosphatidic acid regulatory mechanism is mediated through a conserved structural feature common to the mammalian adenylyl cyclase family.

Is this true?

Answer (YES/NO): NO